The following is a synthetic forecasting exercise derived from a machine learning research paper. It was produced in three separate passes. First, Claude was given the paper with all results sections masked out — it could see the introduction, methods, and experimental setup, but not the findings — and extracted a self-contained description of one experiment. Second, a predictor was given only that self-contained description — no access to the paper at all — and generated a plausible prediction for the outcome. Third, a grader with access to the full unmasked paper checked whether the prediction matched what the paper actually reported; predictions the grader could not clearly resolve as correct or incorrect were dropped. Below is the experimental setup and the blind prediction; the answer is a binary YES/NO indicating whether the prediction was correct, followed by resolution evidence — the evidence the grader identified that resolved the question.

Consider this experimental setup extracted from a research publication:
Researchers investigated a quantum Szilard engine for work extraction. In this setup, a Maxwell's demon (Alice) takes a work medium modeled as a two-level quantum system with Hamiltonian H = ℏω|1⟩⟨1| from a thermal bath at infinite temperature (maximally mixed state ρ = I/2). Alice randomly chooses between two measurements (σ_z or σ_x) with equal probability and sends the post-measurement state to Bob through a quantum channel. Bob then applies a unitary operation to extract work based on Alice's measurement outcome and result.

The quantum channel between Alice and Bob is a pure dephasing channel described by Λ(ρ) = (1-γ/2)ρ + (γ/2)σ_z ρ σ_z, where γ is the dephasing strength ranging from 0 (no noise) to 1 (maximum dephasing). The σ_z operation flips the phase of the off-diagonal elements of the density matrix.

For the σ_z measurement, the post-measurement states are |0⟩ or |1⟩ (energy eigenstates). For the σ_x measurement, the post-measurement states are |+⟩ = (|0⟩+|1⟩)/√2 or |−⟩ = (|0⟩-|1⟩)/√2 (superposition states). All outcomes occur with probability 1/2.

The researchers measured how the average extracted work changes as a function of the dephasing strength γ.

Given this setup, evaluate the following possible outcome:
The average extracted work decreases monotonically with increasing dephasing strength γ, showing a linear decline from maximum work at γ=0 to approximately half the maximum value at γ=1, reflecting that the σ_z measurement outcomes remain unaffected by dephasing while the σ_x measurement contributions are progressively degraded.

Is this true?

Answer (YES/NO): YES